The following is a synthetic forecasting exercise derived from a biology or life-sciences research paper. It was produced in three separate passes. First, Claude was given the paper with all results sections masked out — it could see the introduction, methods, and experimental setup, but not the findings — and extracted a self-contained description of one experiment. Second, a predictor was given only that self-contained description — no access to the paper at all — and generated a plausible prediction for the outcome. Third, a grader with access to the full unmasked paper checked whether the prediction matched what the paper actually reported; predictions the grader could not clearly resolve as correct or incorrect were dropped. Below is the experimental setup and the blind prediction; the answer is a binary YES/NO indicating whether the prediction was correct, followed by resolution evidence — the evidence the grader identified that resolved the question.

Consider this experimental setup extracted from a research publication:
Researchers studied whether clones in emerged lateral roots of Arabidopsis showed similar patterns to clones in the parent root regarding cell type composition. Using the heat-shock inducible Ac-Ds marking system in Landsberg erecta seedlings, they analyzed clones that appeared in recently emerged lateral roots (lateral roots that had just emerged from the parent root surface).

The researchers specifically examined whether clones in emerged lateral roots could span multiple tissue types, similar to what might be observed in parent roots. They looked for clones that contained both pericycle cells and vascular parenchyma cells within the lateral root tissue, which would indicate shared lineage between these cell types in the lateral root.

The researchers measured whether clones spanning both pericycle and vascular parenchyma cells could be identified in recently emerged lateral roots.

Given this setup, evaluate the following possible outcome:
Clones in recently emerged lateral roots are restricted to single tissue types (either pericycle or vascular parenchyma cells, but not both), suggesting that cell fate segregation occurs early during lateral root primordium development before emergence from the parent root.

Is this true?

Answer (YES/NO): NO